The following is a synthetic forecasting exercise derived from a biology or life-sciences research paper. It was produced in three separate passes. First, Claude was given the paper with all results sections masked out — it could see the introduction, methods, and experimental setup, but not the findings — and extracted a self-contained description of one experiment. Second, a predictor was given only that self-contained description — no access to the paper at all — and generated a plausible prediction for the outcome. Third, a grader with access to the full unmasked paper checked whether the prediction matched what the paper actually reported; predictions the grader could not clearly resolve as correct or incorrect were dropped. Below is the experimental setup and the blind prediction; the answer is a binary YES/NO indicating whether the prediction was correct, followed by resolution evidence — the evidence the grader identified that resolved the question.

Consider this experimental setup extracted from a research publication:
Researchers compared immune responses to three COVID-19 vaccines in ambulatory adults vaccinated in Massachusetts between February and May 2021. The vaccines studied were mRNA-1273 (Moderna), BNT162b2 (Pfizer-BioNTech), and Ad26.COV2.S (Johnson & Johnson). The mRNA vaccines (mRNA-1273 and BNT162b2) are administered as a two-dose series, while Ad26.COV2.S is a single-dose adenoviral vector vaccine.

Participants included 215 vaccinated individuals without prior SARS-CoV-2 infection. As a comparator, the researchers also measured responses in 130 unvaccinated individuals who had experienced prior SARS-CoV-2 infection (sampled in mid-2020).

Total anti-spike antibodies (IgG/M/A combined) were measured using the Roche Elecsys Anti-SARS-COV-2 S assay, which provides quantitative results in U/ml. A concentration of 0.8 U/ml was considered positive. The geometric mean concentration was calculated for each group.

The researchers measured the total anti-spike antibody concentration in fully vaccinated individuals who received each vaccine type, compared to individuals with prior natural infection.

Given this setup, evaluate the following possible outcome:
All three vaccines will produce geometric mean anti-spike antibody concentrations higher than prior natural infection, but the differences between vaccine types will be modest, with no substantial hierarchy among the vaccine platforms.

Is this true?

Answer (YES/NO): NO